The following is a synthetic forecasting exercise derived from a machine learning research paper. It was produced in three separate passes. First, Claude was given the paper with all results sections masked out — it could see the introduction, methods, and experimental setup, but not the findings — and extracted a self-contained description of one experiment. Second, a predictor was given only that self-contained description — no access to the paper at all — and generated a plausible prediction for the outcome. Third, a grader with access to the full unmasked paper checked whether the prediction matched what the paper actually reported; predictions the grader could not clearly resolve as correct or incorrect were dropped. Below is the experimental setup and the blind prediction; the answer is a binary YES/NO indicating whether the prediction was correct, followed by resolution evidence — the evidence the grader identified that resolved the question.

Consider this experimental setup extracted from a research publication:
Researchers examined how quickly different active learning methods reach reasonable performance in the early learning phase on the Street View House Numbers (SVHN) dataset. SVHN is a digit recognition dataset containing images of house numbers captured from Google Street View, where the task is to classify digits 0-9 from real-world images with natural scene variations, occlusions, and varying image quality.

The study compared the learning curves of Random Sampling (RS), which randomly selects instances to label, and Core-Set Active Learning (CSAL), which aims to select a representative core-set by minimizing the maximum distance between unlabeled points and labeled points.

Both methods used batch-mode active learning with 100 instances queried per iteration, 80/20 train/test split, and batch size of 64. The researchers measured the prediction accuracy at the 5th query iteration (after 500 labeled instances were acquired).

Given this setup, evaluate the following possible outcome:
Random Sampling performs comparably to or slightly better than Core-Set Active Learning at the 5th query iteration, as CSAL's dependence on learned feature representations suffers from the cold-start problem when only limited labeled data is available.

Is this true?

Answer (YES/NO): NO